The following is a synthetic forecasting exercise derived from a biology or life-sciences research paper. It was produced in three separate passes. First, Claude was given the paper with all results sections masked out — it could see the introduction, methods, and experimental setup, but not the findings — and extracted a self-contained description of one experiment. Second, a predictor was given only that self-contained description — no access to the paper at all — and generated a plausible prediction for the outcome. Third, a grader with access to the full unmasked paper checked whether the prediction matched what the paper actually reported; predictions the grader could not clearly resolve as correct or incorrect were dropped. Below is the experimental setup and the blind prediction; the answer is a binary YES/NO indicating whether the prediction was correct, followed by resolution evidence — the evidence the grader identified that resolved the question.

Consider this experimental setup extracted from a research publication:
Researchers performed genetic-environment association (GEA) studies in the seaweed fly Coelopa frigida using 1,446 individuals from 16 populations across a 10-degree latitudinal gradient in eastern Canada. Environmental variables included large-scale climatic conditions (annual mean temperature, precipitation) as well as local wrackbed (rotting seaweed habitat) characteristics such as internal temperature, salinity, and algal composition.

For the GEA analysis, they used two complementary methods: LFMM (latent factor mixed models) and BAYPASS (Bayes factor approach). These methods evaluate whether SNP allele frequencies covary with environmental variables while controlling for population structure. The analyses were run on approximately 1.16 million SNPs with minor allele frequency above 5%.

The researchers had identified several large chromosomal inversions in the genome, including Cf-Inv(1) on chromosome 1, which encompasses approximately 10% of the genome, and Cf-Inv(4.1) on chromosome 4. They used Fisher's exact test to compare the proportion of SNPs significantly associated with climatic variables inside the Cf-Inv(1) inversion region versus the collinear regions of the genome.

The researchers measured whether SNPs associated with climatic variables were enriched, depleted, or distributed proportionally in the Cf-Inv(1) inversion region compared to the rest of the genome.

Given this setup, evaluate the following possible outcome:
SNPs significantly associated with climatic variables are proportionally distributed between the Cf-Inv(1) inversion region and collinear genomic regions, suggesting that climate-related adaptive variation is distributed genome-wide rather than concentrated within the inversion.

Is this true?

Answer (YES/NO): NO